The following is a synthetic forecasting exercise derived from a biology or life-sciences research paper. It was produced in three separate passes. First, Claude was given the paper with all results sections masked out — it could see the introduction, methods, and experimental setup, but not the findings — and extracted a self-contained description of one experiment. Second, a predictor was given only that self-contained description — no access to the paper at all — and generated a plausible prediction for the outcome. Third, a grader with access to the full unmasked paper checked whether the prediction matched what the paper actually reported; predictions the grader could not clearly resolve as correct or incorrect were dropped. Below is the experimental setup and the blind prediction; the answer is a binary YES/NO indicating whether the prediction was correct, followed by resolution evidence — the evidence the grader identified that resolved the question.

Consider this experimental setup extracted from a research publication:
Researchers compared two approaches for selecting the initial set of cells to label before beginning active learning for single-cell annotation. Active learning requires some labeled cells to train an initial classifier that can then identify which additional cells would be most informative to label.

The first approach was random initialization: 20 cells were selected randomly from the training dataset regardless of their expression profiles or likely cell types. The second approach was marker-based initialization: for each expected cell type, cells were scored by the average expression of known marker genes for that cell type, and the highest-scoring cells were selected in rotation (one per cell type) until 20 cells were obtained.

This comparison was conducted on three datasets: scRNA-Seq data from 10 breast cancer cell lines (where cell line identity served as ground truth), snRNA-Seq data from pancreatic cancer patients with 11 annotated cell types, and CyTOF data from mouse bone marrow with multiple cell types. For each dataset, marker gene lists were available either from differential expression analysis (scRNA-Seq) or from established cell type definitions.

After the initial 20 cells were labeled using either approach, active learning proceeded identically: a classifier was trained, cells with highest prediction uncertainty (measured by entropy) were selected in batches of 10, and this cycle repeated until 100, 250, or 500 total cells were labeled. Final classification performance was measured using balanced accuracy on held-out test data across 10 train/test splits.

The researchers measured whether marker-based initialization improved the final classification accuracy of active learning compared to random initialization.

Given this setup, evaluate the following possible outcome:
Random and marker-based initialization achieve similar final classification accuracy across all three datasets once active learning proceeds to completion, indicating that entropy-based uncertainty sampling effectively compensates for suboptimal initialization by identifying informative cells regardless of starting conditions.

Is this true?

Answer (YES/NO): NO